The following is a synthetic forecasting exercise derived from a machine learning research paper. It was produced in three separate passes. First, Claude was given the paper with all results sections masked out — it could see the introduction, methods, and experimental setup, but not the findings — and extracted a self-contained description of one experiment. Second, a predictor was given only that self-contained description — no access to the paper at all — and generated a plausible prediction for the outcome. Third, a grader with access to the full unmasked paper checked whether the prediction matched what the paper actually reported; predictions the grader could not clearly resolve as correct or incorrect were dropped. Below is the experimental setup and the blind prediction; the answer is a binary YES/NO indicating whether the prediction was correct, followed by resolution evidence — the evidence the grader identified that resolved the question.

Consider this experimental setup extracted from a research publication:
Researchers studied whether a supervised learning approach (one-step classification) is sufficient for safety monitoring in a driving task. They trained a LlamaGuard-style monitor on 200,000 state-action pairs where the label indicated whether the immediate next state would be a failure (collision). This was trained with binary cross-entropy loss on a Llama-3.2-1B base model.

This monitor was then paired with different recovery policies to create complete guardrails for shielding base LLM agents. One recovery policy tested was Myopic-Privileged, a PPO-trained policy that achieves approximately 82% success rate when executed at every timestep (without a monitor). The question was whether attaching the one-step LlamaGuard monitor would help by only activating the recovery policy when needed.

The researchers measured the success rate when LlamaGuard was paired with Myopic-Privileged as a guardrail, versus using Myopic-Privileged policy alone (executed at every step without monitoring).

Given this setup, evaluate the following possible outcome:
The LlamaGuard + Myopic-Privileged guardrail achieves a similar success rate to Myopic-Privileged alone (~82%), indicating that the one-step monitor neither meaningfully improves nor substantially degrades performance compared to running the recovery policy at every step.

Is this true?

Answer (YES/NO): NO